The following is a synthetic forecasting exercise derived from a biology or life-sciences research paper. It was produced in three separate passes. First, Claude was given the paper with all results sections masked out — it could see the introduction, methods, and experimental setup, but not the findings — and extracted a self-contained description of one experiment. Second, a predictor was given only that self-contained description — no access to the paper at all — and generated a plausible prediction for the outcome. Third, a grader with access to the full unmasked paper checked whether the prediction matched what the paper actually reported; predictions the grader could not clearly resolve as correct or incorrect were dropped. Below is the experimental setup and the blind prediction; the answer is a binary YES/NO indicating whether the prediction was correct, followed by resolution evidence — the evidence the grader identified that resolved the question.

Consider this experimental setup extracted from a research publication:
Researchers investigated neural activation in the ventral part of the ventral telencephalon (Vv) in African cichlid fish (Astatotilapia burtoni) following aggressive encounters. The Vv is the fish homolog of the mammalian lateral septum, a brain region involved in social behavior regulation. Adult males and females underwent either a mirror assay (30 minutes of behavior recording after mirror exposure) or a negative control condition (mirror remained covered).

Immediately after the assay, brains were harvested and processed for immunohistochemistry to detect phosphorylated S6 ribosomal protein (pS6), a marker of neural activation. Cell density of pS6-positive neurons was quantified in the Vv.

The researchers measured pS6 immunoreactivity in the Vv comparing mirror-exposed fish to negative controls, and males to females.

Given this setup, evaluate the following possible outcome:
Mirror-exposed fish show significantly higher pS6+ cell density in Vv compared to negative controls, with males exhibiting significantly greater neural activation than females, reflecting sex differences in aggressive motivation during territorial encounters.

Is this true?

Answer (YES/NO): NO